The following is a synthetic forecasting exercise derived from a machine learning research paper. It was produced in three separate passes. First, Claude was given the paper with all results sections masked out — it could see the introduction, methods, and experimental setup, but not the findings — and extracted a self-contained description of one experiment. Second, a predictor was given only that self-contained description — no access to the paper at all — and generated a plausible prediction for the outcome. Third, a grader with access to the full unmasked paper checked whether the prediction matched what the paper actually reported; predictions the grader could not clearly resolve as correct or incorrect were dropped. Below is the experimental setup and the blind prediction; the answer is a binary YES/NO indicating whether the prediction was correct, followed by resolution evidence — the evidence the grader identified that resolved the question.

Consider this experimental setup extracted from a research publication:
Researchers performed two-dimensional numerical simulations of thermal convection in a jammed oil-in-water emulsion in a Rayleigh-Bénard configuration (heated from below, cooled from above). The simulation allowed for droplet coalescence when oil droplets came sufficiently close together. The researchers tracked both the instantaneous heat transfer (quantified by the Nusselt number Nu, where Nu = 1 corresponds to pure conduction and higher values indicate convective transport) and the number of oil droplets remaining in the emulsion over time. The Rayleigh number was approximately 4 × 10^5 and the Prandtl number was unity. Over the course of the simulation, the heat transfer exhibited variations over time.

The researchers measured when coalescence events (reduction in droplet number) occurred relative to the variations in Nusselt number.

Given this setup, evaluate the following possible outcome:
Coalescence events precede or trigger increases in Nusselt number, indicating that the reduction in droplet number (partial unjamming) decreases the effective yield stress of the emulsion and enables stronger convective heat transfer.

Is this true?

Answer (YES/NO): NO